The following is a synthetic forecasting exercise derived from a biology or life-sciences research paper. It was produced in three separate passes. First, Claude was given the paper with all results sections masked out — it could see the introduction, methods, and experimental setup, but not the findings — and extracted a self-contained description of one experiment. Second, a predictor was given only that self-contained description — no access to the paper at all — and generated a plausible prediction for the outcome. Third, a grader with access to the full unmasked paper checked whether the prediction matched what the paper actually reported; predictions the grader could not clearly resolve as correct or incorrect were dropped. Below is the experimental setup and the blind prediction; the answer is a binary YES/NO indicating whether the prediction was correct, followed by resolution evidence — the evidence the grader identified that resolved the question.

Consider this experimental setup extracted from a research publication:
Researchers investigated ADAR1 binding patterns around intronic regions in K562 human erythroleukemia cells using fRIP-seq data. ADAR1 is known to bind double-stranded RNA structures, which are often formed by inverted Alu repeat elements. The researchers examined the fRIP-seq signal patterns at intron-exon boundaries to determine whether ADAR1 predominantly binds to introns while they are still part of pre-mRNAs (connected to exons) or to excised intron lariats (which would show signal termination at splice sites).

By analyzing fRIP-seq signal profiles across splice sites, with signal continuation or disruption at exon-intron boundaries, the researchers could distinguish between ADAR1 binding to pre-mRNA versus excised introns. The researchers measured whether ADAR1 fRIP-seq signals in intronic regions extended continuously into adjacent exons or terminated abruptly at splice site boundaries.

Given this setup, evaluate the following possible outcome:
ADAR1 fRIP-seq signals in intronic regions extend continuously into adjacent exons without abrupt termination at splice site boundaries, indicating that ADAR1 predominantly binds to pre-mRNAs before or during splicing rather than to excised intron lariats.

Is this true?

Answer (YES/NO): NO